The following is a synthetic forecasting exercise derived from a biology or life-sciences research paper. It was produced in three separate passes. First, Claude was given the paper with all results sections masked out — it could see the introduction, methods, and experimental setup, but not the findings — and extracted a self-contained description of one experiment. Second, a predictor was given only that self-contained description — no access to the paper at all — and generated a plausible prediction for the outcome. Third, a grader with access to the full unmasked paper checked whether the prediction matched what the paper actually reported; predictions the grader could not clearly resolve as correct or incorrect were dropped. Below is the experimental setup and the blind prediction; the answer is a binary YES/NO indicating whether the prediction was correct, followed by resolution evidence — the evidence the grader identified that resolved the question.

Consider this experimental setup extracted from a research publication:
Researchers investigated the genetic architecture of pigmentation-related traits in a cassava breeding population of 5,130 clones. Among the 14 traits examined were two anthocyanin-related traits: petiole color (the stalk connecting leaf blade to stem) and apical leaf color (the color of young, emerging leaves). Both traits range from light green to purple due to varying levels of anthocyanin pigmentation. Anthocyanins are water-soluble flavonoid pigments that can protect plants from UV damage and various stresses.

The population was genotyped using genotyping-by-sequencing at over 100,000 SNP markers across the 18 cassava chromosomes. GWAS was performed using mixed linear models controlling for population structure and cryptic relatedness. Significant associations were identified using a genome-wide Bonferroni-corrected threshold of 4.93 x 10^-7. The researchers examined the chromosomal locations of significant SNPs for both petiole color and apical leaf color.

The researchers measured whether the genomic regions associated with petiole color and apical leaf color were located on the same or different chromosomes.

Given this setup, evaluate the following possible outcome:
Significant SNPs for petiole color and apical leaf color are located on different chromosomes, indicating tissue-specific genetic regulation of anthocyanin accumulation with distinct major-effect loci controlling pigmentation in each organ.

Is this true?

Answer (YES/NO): YES